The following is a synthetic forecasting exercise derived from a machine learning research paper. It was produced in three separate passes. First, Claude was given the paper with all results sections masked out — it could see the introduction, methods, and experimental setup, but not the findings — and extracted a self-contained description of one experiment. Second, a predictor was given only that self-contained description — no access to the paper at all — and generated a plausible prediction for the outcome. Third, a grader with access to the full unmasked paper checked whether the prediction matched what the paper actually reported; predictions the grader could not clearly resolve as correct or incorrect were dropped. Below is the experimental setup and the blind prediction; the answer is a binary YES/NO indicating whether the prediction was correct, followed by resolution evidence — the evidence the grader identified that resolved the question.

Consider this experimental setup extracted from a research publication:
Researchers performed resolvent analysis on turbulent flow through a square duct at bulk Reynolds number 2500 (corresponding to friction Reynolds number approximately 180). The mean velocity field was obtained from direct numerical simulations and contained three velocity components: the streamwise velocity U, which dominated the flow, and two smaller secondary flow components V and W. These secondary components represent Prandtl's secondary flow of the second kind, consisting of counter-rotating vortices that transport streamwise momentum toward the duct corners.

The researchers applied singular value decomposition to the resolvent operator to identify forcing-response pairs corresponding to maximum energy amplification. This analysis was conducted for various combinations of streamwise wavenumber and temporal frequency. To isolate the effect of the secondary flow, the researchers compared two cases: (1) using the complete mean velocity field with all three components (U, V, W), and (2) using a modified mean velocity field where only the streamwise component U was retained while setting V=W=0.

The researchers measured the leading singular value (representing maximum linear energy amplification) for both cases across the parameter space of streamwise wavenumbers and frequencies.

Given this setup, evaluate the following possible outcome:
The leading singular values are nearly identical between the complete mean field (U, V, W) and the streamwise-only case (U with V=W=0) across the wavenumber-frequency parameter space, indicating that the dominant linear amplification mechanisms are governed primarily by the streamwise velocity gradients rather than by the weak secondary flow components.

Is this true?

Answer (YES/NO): NO